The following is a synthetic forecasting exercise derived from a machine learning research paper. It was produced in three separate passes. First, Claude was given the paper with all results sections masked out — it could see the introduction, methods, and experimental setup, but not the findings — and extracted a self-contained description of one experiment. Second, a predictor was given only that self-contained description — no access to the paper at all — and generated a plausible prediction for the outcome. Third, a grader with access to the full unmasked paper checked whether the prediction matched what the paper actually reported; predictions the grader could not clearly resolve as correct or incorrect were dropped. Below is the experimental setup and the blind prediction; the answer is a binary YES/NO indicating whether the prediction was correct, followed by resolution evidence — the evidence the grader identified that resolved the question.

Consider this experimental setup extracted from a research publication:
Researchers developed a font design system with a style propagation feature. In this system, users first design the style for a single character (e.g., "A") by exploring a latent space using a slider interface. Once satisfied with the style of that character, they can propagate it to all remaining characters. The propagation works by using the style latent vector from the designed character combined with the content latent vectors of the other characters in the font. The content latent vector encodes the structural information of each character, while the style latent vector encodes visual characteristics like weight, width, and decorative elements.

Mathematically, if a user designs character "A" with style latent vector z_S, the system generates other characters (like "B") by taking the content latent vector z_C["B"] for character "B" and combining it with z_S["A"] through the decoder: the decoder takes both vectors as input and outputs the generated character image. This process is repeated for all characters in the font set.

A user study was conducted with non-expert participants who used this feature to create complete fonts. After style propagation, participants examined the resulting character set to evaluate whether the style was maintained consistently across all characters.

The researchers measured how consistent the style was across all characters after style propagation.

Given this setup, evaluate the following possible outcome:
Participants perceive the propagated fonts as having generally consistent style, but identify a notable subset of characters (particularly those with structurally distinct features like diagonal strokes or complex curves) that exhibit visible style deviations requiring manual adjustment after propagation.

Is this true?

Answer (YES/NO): NO